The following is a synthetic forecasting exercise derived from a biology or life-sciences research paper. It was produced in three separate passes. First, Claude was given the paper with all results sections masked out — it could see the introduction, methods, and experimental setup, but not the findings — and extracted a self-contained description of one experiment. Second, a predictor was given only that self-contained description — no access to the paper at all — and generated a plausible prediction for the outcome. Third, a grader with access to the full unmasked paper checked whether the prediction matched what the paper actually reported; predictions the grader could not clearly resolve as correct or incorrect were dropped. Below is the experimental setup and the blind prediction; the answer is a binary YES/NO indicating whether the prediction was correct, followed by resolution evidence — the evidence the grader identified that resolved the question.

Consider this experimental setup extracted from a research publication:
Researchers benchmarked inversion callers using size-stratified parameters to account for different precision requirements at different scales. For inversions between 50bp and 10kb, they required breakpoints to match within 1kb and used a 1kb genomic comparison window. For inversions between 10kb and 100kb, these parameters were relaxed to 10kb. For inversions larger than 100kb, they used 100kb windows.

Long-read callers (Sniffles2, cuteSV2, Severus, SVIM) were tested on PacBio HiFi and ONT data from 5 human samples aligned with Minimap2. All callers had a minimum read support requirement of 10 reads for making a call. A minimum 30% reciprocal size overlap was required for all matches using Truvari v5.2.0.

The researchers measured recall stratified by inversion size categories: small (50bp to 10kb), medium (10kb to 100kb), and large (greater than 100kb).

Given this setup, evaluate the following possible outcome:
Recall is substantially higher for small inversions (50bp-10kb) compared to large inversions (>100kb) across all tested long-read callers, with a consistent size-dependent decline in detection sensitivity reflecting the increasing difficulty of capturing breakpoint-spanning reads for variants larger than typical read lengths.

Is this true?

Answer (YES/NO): NO